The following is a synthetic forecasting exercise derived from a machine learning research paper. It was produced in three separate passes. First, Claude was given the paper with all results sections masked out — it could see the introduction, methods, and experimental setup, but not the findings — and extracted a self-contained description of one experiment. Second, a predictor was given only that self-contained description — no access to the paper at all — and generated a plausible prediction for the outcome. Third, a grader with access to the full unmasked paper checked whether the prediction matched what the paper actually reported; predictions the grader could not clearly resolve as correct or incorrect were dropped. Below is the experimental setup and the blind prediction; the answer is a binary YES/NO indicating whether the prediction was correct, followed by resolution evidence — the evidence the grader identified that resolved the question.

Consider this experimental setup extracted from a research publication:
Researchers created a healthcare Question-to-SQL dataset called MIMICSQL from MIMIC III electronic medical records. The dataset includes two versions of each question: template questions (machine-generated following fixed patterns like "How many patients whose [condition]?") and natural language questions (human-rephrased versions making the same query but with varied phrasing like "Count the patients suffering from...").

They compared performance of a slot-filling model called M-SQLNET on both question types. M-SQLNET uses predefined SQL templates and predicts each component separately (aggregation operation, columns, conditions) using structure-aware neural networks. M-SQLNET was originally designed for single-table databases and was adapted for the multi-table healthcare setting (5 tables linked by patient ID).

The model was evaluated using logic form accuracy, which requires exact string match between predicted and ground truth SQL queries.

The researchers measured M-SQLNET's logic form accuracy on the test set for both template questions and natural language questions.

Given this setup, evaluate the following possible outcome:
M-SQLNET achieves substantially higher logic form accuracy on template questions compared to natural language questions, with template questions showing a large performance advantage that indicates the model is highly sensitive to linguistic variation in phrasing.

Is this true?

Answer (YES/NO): YES